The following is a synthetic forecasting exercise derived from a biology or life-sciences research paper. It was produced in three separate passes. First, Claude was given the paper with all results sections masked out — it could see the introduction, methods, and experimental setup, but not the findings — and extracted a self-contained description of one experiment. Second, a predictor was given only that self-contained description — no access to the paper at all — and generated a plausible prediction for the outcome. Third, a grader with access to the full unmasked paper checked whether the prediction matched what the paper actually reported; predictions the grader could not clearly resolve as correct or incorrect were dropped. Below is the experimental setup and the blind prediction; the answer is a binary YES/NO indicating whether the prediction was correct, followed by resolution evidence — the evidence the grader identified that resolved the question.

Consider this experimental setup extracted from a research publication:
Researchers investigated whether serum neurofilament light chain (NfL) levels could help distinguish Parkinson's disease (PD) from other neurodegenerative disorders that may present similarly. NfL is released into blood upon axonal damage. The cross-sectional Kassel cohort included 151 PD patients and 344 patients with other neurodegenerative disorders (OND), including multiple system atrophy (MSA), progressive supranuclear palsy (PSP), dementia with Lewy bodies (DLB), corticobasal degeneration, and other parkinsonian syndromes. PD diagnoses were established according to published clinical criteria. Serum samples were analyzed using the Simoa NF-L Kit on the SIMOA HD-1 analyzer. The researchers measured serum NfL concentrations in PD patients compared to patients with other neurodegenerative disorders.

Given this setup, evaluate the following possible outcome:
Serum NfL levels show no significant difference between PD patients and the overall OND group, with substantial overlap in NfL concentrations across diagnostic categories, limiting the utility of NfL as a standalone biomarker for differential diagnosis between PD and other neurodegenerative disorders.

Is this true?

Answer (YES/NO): YES